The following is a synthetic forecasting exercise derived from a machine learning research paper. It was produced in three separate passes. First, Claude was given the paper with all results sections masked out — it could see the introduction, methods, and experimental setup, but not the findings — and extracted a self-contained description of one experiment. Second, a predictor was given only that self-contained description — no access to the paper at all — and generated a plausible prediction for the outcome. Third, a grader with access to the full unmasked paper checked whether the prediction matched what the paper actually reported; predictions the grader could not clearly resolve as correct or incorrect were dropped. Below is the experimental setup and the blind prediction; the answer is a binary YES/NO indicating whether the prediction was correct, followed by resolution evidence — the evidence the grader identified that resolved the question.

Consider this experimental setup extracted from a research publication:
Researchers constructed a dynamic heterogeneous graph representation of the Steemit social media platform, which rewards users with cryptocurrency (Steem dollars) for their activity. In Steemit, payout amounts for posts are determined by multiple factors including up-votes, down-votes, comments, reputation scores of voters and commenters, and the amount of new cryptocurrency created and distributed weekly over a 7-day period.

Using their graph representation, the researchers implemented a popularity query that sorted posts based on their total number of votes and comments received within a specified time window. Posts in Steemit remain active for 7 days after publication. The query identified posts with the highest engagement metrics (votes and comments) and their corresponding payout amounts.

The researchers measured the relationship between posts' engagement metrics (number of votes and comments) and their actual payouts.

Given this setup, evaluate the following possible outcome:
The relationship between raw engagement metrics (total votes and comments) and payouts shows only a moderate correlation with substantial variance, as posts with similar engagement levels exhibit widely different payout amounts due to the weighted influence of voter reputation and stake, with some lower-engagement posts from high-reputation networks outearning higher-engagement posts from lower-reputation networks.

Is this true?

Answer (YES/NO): NO